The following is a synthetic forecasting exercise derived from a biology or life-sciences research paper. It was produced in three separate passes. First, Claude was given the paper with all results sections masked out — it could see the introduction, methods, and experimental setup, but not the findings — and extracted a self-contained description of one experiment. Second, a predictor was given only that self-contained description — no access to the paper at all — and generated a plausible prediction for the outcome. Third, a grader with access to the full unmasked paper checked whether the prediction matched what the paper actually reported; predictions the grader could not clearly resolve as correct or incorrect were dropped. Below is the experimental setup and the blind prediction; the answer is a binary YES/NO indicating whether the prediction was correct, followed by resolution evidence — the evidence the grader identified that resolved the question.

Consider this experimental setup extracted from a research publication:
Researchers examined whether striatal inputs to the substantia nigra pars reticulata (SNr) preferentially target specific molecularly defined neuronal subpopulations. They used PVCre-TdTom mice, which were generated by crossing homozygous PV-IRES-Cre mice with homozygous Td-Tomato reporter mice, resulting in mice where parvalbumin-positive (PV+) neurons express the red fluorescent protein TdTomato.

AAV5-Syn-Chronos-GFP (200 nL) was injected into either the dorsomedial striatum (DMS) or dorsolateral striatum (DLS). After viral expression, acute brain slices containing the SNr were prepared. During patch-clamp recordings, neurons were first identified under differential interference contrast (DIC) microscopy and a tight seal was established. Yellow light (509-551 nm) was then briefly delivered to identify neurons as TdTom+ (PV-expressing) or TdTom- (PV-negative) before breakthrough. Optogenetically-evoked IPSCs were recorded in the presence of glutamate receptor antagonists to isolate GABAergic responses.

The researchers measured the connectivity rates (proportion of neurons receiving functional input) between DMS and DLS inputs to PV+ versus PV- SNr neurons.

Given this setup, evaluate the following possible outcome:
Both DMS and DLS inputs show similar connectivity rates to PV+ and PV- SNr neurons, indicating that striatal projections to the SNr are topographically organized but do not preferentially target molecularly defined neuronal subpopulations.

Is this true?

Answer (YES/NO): NO